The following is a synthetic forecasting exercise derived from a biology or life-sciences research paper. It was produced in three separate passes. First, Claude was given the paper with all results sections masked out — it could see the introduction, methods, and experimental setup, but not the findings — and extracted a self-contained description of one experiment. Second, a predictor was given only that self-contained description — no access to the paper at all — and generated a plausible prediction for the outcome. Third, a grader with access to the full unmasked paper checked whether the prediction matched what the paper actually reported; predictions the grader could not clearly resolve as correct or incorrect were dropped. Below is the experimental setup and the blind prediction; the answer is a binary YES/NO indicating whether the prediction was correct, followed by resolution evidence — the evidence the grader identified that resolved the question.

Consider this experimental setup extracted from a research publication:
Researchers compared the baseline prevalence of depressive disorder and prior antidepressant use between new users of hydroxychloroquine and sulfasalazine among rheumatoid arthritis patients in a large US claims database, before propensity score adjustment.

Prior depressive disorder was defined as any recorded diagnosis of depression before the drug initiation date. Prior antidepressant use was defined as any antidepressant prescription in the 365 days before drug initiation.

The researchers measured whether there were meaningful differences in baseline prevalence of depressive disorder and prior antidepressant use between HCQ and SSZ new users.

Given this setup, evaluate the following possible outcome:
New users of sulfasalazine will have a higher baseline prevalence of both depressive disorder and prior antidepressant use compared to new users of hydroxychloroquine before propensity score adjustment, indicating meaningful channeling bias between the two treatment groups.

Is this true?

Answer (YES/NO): NO